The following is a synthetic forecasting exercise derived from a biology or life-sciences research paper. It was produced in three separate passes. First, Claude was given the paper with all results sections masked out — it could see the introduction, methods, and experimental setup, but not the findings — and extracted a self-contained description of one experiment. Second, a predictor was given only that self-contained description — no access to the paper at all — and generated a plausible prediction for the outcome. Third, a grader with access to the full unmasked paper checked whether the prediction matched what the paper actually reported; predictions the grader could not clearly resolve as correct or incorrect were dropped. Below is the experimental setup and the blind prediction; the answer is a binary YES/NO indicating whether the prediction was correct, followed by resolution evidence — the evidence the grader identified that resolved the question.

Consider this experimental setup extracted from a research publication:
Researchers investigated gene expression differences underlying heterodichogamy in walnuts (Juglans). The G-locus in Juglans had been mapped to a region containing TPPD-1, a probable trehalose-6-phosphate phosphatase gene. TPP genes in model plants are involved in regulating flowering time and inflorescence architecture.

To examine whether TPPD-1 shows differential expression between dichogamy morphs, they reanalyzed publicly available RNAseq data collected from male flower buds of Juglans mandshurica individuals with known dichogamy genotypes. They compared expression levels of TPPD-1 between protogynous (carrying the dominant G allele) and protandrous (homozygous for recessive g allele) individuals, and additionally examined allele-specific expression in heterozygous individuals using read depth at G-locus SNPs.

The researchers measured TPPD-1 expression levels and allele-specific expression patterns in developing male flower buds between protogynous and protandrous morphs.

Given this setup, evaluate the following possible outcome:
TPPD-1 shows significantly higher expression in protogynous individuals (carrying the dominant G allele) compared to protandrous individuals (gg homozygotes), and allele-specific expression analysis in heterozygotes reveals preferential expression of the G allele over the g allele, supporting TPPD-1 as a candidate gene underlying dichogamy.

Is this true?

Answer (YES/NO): YES